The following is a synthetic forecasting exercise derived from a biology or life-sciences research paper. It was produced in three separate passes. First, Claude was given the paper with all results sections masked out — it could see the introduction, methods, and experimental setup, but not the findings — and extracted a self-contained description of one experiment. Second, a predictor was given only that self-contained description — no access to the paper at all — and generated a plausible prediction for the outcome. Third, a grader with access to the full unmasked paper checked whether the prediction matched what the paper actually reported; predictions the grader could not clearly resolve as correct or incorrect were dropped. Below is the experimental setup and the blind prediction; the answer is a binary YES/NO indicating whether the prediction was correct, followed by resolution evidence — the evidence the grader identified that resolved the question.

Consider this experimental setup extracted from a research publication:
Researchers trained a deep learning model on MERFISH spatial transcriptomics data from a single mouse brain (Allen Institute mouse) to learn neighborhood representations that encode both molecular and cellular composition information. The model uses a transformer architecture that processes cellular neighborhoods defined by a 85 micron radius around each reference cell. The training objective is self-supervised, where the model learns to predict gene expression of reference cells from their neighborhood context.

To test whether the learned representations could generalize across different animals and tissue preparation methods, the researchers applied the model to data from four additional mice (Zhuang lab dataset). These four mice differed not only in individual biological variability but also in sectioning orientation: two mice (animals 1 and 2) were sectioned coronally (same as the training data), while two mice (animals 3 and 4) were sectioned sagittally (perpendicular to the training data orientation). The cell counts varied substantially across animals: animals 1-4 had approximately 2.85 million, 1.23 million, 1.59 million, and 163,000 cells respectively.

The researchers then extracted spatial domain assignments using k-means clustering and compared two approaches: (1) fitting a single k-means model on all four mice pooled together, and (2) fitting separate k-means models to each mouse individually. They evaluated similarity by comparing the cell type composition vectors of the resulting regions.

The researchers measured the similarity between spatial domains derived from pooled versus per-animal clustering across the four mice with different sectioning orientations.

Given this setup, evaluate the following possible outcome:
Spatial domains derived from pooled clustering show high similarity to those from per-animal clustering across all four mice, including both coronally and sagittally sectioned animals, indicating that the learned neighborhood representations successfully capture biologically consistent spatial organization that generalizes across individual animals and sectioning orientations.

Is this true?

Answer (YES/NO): YES